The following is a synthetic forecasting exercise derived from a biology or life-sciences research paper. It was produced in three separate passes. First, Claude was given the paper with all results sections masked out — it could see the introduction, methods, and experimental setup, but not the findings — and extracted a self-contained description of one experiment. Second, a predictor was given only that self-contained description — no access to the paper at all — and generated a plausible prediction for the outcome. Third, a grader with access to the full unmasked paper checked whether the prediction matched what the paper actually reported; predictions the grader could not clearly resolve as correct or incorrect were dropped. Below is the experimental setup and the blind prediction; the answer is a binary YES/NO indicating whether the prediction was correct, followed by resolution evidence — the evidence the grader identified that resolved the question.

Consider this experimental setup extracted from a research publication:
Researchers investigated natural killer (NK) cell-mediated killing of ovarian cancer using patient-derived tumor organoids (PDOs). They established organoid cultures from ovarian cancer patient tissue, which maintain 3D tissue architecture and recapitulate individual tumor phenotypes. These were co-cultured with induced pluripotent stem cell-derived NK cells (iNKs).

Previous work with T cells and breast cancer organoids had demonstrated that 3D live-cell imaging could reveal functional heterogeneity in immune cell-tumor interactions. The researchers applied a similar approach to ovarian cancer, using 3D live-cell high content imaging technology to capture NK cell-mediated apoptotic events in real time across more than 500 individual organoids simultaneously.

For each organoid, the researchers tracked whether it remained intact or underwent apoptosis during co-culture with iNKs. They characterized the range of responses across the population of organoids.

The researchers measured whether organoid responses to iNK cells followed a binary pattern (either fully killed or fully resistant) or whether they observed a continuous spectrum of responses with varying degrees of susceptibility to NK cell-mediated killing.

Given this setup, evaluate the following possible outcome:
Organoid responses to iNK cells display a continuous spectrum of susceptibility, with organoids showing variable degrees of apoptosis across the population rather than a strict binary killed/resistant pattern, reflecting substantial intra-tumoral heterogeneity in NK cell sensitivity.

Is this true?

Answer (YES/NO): YES